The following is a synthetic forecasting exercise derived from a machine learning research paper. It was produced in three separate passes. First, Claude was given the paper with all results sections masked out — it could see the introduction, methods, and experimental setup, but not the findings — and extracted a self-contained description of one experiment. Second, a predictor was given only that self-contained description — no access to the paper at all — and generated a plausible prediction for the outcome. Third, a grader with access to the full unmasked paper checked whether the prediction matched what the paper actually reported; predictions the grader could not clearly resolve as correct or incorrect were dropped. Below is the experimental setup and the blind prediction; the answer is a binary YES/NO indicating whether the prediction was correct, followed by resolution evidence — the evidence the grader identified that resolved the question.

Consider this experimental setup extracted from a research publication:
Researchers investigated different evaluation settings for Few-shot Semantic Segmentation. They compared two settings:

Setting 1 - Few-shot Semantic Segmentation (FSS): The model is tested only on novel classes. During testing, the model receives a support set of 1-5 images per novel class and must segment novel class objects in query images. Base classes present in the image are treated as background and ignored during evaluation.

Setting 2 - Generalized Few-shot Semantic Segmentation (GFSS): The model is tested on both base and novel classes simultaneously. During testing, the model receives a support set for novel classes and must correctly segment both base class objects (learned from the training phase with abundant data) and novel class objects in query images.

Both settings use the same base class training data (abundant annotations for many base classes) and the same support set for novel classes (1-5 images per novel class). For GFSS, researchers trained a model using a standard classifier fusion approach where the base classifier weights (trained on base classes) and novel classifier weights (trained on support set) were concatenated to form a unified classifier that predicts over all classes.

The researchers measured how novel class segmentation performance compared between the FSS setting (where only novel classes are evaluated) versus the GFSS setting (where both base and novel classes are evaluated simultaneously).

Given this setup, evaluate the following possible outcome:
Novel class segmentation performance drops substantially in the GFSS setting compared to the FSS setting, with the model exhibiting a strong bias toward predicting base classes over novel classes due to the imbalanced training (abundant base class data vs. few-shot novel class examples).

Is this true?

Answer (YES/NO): YES